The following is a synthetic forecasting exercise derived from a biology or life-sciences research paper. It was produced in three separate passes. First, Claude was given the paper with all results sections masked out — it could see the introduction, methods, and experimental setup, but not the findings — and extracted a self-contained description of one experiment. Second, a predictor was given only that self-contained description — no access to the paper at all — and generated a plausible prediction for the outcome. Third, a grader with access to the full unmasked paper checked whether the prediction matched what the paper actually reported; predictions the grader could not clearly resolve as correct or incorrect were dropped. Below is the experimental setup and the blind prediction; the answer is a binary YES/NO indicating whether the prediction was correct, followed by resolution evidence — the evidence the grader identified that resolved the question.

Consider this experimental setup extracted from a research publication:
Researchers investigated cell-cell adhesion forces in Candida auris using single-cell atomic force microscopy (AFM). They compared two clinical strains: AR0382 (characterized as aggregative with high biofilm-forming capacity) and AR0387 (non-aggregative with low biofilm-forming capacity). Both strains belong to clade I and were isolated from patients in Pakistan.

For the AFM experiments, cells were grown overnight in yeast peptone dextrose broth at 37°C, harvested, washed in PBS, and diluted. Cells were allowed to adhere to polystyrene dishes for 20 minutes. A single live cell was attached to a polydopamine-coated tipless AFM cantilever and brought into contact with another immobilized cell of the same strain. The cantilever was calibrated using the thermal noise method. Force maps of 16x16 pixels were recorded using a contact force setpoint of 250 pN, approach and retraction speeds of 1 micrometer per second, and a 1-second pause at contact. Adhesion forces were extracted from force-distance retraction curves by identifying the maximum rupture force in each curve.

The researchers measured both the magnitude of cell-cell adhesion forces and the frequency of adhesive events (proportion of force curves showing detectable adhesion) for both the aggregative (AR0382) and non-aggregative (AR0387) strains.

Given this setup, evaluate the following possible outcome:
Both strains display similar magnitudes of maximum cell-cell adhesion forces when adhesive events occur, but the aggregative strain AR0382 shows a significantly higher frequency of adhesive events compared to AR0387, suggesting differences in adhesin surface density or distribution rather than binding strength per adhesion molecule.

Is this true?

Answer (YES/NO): NO